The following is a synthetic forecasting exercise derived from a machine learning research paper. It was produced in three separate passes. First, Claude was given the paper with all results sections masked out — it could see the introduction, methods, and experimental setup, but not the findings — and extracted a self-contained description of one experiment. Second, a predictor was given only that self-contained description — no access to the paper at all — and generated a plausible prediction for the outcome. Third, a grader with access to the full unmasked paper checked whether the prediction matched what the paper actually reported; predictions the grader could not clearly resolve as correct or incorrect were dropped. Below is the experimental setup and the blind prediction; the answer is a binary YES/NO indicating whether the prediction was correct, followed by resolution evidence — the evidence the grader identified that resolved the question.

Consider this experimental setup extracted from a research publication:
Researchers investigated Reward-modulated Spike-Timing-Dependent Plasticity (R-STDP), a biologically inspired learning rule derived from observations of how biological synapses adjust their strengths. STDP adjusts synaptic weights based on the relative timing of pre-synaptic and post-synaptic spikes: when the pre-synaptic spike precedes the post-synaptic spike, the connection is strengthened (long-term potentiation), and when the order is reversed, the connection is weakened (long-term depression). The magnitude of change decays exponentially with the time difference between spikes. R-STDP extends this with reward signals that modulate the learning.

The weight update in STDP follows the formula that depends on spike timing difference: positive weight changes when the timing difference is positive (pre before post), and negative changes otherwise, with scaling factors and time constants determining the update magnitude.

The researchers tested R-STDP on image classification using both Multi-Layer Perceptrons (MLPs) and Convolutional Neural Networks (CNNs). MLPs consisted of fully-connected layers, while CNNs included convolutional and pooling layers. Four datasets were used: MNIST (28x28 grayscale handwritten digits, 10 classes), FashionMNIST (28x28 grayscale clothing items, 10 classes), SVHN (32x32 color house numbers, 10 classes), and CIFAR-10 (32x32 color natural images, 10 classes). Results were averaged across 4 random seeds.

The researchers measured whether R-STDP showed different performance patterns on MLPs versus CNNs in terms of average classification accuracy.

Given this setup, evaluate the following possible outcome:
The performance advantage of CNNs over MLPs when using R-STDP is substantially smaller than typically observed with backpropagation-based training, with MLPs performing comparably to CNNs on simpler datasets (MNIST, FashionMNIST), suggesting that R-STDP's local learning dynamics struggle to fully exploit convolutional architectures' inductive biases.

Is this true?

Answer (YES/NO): NO